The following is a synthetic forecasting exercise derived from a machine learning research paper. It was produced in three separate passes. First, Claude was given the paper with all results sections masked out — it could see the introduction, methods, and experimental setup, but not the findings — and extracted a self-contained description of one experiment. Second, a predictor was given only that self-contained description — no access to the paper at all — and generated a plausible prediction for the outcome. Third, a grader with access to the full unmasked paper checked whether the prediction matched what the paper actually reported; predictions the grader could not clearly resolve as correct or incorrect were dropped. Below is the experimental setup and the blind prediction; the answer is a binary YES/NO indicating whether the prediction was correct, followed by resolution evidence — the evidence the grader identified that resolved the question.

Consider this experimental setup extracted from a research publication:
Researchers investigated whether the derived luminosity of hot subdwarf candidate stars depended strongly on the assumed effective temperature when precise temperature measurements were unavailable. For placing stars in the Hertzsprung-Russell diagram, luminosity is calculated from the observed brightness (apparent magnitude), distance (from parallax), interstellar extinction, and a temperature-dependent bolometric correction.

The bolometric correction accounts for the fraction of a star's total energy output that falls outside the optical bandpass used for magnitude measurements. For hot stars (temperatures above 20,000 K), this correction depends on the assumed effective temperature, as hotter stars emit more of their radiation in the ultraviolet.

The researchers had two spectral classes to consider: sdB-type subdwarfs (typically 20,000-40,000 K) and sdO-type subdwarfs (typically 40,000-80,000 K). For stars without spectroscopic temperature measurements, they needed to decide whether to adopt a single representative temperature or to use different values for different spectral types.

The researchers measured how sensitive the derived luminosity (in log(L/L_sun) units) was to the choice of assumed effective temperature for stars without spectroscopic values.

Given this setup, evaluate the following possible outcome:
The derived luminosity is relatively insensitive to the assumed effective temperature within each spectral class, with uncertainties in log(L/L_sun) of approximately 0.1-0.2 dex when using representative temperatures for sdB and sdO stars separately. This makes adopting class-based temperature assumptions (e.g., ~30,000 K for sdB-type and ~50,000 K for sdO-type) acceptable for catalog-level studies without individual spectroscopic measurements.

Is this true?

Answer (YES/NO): YES